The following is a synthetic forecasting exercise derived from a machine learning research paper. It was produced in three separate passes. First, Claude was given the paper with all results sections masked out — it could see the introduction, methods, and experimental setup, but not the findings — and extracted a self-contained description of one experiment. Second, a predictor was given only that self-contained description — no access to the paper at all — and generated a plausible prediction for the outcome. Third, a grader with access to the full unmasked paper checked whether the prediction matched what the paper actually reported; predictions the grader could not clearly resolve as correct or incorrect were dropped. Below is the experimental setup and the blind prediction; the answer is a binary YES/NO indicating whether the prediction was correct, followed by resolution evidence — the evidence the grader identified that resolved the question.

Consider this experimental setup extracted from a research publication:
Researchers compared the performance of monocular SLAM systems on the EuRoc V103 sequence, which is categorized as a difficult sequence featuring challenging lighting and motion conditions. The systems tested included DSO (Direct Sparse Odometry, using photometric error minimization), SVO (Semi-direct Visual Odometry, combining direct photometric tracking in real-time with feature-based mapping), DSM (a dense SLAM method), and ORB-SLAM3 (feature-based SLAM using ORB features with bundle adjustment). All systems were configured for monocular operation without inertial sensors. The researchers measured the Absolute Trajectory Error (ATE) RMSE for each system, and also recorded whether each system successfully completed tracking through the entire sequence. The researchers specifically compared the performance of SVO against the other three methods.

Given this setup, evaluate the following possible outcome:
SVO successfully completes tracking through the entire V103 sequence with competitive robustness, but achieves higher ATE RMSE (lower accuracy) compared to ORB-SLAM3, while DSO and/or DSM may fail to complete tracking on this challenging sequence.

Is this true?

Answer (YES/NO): NO